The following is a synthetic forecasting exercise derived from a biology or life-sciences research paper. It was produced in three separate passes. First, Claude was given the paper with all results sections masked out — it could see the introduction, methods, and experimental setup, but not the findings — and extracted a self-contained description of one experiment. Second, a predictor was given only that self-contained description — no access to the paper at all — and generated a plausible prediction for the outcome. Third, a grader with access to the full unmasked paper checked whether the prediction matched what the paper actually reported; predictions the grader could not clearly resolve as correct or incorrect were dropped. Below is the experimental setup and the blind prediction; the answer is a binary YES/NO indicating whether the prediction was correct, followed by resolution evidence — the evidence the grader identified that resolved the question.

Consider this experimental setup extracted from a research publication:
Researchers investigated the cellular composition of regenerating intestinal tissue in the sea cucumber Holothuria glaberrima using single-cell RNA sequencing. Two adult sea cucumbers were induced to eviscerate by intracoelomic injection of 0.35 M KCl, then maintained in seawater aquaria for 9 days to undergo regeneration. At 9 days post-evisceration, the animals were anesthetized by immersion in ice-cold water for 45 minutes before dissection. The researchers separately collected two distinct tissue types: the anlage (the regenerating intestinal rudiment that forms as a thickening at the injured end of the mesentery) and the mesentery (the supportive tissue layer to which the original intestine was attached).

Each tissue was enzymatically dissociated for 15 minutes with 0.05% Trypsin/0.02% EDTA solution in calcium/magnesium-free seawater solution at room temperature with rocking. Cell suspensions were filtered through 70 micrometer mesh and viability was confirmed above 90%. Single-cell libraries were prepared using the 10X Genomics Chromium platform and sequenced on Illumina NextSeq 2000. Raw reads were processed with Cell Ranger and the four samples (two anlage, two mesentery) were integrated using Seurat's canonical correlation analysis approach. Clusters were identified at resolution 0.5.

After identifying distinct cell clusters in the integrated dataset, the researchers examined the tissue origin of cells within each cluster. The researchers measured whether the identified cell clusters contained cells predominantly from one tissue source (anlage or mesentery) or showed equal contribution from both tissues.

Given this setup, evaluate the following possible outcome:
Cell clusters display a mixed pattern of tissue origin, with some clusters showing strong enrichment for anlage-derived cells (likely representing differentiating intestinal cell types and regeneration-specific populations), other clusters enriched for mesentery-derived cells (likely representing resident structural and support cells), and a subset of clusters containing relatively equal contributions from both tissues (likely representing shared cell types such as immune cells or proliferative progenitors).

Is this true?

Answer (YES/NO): NO